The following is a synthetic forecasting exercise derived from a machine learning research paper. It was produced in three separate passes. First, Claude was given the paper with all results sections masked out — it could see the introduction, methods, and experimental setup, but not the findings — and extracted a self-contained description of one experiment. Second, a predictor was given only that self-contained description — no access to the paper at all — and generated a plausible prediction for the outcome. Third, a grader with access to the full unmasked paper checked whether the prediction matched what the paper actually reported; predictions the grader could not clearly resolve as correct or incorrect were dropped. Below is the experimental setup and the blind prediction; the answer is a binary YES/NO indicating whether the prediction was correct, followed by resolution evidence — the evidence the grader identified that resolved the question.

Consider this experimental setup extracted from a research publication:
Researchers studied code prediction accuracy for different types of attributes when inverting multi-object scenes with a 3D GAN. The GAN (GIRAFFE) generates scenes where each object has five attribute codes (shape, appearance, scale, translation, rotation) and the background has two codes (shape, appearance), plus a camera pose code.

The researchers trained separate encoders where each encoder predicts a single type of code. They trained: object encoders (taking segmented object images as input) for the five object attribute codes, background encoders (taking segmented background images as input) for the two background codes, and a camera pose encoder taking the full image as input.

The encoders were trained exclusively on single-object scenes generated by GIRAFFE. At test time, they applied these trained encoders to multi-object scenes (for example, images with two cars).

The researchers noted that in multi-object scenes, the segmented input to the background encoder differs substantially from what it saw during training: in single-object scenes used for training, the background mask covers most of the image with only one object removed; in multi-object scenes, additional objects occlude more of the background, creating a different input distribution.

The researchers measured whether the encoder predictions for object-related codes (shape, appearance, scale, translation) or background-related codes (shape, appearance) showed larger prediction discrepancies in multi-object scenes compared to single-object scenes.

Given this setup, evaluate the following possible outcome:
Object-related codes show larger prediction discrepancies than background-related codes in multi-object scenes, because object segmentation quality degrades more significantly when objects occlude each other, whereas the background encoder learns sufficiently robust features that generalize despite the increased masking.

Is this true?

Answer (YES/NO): NO